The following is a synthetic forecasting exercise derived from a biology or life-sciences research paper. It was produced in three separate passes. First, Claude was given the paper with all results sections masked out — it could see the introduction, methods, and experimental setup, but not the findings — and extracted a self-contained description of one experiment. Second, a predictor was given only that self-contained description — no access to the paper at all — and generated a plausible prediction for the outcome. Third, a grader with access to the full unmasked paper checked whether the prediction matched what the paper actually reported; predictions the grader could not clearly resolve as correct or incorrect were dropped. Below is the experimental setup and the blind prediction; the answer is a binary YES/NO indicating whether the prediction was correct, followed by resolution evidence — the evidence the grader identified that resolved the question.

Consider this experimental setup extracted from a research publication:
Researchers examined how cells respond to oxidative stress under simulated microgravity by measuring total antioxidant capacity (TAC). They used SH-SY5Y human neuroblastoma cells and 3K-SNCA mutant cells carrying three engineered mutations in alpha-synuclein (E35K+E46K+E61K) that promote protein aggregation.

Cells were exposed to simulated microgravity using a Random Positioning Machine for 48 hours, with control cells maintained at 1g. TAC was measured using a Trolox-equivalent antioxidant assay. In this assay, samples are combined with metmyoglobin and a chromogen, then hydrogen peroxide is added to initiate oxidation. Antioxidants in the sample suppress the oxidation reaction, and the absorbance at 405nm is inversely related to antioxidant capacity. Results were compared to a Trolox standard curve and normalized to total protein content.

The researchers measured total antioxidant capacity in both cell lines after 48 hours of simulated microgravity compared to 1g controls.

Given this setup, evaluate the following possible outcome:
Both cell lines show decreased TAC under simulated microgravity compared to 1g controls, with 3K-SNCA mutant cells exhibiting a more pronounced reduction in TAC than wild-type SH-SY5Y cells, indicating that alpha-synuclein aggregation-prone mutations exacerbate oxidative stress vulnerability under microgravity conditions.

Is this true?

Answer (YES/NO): NO